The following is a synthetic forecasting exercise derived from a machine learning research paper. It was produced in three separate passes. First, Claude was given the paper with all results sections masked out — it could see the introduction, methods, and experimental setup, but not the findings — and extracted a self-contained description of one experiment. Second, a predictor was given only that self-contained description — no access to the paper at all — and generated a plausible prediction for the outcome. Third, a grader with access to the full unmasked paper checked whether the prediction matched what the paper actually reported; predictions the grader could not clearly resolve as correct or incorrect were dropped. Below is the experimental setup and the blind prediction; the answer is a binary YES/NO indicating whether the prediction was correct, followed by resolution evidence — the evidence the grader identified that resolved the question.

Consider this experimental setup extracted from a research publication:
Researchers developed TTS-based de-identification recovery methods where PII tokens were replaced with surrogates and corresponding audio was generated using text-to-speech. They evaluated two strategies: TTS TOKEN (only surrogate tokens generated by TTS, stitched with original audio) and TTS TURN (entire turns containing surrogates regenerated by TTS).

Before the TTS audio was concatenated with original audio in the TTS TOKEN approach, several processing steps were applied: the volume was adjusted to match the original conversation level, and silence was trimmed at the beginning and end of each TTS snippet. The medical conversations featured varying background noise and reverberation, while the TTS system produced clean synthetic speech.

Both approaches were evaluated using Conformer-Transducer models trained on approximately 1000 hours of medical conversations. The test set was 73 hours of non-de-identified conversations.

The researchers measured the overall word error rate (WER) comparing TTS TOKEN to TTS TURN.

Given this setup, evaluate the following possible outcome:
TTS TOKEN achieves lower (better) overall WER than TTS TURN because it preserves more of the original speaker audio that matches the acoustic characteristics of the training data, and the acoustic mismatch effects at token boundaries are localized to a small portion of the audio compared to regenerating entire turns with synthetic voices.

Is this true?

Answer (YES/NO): NO